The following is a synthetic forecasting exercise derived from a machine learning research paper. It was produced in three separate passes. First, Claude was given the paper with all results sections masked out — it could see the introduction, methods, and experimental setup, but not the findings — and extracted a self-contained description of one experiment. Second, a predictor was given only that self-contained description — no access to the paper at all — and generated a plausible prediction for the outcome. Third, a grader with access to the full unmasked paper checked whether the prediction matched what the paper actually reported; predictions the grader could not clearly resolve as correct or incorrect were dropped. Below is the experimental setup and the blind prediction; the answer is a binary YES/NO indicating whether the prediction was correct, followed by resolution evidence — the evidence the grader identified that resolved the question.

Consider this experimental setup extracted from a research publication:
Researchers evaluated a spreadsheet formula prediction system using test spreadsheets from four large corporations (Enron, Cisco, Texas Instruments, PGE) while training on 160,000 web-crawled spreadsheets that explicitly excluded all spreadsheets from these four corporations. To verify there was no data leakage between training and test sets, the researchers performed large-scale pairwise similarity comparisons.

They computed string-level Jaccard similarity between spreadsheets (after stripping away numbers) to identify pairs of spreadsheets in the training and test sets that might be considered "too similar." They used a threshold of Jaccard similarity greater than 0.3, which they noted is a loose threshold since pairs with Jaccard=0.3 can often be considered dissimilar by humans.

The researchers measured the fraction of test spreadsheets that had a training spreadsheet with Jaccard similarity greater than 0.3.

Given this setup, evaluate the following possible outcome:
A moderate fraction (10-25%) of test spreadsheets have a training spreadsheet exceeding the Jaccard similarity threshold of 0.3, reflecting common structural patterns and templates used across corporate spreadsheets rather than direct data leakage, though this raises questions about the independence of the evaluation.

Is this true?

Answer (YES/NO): NO